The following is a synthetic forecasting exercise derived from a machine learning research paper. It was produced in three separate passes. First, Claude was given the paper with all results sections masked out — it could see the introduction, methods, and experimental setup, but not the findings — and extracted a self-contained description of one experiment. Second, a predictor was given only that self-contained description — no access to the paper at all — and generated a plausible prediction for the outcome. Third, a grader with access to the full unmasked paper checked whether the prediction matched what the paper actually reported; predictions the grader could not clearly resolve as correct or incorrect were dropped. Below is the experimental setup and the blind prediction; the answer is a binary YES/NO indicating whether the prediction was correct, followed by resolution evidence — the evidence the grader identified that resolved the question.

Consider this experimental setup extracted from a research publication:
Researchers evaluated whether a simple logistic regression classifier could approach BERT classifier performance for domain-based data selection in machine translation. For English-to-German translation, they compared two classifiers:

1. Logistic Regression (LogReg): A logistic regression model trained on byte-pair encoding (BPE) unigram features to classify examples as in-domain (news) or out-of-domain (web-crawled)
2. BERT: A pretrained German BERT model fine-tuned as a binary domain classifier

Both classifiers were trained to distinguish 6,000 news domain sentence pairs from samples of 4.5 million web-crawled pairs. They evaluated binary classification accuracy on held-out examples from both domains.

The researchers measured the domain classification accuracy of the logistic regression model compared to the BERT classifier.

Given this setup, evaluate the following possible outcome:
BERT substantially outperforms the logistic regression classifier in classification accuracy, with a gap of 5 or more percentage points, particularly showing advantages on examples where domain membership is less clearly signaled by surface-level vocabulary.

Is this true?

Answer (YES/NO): NO